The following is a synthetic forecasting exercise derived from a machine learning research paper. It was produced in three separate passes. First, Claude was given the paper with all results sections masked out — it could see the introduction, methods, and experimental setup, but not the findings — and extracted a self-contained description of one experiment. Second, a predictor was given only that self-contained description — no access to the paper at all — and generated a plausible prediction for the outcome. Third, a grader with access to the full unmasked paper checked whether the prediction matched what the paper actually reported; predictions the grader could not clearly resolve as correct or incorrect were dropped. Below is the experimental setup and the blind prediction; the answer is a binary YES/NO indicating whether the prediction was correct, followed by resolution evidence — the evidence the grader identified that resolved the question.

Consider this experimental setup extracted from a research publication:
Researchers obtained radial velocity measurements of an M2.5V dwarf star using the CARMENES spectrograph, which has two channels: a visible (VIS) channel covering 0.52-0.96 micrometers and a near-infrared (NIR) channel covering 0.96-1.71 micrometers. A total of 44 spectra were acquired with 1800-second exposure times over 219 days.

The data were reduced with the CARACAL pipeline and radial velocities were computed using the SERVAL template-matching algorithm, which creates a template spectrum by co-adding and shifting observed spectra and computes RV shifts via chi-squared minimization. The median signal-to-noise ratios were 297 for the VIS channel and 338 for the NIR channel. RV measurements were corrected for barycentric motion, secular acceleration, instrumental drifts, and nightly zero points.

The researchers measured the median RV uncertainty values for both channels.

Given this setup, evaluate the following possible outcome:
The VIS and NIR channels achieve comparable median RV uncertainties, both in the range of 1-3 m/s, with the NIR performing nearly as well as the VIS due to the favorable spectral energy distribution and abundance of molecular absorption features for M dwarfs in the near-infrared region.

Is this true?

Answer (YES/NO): NO